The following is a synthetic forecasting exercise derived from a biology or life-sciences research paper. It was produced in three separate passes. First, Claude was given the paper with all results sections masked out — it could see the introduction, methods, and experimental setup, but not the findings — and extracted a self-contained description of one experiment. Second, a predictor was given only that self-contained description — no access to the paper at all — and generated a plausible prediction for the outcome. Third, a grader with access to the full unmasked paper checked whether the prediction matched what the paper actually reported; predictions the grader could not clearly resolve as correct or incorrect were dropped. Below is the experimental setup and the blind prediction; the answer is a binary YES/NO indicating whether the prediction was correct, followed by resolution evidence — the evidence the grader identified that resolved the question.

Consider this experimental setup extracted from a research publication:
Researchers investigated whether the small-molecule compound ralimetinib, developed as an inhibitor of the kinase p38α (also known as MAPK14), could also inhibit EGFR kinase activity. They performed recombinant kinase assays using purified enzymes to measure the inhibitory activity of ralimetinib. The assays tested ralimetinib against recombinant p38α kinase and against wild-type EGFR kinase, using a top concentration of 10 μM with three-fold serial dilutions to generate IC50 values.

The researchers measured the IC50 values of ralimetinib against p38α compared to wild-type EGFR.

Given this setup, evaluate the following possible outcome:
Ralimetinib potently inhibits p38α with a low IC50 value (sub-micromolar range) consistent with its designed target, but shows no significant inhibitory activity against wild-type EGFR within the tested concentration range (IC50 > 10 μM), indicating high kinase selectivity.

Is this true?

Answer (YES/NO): NO